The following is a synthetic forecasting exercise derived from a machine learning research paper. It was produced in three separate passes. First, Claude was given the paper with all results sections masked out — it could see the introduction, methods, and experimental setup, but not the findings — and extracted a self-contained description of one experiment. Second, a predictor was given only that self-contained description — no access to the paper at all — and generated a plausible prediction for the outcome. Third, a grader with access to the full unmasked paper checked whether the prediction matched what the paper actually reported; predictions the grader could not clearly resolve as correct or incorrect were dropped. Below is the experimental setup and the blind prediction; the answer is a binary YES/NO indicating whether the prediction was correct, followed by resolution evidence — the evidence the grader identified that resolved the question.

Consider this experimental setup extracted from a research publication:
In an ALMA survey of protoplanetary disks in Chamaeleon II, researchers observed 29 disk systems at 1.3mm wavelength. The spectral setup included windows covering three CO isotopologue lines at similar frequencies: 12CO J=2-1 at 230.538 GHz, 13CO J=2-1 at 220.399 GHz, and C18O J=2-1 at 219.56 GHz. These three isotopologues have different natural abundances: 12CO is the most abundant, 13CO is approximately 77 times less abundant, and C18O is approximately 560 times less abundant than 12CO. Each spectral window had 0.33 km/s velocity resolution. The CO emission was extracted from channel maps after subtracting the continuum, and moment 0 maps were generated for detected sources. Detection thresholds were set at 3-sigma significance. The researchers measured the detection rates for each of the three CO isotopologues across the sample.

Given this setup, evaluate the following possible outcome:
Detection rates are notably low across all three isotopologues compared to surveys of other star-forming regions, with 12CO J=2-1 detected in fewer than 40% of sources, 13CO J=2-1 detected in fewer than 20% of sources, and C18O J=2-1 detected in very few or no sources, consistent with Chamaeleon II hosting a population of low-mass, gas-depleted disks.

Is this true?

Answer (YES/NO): YES